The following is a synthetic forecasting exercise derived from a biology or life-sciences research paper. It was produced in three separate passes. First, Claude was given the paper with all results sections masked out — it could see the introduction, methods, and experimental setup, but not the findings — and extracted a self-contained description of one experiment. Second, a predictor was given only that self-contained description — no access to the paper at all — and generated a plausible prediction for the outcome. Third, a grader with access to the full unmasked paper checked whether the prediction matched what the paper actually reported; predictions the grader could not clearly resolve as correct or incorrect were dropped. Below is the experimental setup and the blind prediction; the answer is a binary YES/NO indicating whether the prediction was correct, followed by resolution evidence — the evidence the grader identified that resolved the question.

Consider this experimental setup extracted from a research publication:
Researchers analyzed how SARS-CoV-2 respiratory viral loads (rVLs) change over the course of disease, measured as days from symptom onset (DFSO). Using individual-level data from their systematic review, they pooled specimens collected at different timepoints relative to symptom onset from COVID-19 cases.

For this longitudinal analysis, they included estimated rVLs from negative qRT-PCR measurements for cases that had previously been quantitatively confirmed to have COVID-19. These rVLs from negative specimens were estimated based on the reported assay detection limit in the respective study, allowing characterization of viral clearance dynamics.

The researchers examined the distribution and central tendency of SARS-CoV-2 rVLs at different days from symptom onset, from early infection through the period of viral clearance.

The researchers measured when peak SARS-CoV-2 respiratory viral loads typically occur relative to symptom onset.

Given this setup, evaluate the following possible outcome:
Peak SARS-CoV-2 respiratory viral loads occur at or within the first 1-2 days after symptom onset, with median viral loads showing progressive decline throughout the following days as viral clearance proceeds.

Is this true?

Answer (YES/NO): YES